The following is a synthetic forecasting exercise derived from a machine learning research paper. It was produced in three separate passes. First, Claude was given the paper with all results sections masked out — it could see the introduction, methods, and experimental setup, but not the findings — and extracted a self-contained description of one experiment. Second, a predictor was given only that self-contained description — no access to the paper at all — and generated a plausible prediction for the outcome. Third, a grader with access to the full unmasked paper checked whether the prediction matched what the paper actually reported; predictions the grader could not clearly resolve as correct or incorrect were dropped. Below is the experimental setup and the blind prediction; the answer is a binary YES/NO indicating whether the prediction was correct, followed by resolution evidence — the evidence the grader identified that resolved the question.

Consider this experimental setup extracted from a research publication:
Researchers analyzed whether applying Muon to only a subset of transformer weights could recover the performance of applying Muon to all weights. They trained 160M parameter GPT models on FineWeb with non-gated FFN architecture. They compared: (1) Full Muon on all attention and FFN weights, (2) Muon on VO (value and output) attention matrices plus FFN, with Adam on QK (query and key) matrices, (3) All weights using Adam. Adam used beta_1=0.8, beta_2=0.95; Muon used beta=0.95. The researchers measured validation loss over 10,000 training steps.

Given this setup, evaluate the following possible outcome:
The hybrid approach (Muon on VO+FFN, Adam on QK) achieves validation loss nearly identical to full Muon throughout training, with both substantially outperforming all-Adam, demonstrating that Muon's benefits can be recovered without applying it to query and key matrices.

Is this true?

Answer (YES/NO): YES